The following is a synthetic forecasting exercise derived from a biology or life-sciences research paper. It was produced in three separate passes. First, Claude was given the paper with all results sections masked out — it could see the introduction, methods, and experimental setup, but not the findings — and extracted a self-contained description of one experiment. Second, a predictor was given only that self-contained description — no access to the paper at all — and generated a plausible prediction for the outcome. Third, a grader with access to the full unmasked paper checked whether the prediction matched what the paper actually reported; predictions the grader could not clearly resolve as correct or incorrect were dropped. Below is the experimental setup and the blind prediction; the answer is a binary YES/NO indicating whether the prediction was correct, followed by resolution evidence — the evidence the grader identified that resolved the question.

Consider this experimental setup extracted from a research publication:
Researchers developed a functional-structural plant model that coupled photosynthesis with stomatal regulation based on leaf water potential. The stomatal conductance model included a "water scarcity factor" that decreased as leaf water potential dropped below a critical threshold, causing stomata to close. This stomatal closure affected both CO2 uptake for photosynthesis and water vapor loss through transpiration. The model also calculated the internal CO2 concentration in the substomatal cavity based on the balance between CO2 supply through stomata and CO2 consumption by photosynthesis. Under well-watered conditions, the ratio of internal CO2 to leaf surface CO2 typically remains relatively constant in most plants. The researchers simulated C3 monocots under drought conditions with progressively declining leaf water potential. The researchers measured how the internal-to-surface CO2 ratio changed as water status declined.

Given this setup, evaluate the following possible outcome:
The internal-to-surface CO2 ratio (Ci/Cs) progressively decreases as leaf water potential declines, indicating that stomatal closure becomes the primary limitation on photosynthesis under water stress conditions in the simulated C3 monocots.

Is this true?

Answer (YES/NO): YES